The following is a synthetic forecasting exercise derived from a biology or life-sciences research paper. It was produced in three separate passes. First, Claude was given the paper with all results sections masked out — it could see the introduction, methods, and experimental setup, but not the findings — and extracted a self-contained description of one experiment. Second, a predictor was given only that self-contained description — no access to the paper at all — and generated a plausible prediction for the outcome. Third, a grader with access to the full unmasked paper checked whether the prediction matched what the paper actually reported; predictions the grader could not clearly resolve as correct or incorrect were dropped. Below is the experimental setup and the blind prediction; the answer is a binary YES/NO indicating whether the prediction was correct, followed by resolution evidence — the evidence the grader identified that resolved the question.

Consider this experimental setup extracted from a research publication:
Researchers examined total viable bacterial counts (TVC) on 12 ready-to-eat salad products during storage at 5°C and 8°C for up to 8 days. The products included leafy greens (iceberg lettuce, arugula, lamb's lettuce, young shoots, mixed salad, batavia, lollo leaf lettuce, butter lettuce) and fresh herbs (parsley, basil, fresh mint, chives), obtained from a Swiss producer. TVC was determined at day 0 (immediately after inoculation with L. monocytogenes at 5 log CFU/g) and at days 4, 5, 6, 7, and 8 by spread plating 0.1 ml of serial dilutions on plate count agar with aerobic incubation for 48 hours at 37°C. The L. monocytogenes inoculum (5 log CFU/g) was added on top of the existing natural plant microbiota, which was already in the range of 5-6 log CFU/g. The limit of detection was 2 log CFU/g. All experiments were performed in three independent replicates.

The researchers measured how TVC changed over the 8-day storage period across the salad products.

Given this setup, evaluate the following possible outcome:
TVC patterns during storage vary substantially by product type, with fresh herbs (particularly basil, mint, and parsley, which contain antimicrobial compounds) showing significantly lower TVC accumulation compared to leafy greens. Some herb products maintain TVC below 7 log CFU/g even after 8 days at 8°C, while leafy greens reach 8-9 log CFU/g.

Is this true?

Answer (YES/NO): NO